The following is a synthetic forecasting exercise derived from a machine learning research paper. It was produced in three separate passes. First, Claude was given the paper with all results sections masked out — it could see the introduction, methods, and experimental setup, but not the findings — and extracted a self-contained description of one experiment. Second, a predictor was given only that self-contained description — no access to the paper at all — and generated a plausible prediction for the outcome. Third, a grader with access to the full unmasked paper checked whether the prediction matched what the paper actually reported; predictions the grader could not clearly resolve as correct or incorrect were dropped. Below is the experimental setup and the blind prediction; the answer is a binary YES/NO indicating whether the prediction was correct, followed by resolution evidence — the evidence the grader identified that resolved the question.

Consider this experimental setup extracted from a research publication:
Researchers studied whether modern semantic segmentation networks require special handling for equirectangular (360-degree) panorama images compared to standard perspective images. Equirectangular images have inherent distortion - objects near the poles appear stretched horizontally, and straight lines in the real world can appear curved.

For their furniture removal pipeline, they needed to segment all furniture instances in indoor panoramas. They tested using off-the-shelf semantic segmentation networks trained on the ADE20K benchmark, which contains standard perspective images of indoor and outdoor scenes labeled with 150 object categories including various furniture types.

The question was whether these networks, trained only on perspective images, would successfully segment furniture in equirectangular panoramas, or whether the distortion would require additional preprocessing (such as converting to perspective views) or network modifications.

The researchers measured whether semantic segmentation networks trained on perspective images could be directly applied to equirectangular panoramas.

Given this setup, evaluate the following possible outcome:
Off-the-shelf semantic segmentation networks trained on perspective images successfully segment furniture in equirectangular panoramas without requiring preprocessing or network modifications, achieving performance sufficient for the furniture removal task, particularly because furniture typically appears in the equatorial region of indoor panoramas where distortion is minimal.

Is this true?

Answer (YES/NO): YES